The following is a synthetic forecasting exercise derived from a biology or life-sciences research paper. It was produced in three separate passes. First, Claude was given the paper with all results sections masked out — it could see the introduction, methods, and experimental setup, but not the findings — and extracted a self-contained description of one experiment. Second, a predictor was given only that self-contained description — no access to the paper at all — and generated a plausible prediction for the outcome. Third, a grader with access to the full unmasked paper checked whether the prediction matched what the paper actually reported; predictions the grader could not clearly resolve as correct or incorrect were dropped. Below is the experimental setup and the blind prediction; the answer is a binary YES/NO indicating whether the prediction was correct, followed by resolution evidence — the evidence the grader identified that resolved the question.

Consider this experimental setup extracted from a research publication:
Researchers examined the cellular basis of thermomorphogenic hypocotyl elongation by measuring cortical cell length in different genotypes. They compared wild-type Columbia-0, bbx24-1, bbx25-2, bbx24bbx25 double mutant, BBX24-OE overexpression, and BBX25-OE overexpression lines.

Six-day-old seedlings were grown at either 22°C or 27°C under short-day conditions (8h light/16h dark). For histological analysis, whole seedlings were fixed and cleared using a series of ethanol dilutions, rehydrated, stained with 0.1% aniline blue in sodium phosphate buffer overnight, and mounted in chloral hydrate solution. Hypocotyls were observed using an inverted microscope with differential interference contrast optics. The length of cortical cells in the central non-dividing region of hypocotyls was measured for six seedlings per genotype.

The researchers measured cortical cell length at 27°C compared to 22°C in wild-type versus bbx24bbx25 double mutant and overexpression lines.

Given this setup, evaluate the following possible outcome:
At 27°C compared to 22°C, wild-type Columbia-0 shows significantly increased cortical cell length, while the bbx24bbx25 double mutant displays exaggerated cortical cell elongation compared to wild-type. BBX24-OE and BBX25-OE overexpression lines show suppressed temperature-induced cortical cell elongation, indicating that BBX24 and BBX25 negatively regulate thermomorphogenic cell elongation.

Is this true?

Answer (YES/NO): NO